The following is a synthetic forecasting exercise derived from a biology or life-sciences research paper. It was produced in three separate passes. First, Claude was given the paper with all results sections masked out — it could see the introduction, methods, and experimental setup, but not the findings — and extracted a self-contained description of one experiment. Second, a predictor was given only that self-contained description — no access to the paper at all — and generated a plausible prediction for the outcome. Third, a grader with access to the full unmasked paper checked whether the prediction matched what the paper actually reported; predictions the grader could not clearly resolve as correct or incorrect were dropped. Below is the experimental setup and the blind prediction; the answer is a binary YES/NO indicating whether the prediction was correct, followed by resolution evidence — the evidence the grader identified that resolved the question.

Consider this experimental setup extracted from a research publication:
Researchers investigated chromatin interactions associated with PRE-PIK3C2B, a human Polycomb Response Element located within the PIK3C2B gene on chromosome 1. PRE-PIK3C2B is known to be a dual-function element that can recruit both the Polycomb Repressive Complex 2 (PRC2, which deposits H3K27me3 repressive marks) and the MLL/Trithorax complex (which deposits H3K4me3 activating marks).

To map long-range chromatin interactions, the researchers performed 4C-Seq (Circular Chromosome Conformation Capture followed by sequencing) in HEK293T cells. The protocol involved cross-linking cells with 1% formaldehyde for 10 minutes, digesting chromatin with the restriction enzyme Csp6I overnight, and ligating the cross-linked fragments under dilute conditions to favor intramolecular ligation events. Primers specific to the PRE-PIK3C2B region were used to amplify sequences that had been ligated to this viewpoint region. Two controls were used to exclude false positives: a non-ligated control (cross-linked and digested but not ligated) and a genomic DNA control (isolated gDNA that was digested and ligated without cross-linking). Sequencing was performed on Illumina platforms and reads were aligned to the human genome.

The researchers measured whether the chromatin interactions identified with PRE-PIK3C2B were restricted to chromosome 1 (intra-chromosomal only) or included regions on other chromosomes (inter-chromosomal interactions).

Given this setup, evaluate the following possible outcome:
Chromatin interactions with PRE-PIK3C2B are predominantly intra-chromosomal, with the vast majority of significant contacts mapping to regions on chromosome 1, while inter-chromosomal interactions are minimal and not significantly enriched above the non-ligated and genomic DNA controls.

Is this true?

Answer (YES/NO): NO